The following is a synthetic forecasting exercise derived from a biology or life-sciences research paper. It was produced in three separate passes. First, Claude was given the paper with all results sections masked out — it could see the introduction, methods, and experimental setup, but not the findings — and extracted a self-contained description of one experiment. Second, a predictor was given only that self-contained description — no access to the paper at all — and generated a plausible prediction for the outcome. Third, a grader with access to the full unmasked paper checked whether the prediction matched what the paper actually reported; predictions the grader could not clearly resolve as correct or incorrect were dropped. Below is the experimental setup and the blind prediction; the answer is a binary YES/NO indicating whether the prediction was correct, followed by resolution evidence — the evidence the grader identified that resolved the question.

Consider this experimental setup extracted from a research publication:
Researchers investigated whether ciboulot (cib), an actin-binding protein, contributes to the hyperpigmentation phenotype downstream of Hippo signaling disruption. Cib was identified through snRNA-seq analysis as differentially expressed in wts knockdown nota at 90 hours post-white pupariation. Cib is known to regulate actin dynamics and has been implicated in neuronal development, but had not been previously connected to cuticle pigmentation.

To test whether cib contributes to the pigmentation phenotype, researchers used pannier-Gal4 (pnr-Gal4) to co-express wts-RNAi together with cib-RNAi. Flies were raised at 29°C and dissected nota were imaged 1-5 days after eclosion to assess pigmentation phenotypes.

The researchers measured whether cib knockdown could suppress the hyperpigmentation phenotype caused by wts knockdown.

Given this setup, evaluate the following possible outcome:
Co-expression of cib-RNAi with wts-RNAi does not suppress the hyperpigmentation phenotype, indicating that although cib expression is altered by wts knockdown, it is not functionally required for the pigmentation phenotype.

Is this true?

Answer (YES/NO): NO